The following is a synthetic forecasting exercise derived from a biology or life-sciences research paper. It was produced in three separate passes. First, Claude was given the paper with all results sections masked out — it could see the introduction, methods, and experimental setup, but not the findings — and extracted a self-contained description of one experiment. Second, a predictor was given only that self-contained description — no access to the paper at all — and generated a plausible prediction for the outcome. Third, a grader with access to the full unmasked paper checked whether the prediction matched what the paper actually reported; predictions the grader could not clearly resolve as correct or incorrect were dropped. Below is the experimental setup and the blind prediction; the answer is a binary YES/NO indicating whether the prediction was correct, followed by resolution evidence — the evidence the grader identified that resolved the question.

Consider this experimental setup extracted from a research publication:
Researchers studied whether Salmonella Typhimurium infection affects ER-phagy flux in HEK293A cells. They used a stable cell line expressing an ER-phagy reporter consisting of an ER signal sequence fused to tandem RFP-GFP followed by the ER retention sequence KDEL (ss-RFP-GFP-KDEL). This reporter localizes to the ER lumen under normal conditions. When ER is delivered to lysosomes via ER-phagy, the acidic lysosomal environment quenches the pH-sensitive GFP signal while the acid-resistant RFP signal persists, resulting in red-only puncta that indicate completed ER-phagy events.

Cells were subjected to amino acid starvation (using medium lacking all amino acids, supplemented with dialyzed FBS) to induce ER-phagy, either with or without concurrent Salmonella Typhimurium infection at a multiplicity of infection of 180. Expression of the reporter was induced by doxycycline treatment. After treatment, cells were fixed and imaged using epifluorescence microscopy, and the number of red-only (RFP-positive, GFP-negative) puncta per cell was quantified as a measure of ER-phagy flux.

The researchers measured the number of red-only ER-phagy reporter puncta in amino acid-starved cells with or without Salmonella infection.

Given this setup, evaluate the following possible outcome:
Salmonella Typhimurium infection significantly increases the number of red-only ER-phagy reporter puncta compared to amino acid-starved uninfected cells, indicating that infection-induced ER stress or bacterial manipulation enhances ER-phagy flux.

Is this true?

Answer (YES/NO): NO